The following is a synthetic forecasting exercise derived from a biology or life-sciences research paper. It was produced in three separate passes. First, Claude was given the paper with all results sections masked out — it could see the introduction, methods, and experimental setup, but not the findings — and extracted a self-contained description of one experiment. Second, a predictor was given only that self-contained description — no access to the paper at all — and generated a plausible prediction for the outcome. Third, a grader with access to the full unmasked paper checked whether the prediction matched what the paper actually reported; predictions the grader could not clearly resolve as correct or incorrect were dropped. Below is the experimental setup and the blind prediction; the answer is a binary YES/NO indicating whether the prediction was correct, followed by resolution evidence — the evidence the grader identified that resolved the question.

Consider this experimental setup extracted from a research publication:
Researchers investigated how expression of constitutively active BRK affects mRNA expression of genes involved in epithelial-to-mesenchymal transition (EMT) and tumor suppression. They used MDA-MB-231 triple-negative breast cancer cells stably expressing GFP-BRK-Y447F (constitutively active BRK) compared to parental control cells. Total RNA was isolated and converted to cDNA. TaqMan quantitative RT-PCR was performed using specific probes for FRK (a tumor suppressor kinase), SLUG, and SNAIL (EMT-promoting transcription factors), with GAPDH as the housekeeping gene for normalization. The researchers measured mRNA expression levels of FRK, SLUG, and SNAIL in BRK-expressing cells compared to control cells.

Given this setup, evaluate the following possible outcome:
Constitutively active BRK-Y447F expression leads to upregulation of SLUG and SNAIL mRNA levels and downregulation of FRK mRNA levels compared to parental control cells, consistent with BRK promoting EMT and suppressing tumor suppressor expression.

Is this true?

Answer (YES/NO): YES